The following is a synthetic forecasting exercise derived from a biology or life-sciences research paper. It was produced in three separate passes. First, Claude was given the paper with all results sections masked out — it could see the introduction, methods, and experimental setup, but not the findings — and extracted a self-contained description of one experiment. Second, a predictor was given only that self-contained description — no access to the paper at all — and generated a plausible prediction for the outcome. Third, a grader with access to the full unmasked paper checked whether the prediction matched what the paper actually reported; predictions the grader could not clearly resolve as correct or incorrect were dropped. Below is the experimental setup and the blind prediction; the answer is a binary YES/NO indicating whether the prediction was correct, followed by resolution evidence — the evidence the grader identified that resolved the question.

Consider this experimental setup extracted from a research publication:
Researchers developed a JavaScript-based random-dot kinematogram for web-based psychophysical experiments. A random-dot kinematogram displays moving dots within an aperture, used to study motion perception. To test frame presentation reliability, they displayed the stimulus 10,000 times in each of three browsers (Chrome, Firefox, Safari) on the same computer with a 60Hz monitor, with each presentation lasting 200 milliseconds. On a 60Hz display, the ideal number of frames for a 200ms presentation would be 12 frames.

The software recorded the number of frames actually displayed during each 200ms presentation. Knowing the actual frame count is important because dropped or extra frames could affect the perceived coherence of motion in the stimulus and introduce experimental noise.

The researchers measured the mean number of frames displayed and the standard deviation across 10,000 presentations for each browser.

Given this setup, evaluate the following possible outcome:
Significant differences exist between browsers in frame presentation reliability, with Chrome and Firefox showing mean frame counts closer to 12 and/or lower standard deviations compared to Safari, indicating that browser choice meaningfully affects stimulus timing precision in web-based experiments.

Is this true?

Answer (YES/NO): YES